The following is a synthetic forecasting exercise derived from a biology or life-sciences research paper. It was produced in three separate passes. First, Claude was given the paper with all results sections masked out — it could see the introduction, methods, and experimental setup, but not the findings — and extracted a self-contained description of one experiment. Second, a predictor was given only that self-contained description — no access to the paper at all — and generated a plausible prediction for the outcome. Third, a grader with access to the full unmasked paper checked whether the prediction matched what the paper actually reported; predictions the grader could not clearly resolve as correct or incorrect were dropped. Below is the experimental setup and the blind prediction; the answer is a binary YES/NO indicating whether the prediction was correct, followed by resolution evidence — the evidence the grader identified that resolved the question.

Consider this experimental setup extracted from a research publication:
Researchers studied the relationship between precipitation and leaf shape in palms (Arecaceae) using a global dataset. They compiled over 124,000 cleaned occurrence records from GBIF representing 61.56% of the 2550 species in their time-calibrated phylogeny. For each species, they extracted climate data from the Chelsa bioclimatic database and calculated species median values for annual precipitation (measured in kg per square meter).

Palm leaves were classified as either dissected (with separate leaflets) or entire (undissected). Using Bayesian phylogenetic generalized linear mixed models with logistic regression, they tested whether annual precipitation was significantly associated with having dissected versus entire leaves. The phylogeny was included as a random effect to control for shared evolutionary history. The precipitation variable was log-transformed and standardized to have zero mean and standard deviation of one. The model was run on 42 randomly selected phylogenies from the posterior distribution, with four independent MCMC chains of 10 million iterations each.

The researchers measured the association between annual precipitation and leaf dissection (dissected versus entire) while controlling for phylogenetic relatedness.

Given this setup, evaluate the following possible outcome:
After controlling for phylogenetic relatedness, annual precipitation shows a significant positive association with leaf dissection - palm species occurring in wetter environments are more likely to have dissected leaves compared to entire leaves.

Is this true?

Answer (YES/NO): NO